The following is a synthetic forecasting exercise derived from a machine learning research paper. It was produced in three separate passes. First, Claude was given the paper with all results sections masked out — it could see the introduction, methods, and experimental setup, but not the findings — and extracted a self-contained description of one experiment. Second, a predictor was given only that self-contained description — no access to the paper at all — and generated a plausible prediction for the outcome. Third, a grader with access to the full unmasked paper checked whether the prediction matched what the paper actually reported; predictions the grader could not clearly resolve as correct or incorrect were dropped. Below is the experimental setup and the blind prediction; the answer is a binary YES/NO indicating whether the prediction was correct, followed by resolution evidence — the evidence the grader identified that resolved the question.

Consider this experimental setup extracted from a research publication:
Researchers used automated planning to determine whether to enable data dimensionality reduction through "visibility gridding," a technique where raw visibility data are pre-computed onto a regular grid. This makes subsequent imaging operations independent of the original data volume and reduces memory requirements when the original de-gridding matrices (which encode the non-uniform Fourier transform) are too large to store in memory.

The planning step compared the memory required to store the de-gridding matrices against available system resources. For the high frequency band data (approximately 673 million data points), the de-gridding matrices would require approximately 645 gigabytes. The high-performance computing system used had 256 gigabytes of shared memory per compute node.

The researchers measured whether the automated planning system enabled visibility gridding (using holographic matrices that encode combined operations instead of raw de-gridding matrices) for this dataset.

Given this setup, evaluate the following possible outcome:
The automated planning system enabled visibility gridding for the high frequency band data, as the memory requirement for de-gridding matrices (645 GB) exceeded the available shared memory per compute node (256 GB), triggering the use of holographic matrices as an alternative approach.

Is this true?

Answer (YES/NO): YES